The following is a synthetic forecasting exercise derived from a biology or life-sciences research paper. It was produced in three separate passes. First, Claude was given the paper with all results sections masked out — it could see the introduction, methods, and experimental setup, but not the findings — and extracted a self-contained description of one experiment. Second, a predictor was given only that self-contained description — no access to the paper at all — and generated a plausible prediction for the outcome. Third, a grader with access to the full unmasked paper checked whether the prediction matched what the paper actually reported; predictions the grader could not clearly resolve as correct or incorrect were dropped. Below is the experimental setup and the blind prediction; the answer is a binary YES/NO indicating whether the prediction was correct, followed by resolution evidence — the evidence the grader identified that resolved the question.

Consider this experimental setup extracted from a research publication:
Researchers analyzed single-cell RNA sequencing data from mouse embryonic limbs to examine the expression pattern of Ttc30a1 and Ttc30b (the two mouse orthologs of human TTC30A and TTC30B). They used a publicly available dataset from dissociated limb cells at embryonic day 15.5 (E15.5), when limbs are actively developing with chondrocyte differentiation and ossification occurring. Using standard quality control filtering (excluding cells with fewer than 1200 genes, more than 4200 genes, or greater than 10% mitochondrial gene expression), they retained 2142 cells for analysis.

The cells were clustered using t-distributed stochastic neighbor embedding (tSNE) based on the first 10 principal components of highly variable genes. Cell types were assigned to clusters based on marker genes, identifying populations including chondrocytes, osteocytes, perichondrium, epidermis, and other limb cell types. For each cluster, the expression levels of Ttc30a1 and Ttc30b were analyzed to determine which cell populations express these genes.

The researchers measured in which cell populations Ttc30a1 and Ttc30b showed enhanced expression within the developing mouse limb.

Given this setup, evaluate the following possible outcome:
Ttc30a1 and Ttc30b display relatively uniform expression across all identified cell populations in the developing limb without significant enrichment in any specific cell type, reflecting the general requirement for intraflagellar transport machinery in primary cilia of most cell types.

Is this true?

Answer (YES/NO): NO